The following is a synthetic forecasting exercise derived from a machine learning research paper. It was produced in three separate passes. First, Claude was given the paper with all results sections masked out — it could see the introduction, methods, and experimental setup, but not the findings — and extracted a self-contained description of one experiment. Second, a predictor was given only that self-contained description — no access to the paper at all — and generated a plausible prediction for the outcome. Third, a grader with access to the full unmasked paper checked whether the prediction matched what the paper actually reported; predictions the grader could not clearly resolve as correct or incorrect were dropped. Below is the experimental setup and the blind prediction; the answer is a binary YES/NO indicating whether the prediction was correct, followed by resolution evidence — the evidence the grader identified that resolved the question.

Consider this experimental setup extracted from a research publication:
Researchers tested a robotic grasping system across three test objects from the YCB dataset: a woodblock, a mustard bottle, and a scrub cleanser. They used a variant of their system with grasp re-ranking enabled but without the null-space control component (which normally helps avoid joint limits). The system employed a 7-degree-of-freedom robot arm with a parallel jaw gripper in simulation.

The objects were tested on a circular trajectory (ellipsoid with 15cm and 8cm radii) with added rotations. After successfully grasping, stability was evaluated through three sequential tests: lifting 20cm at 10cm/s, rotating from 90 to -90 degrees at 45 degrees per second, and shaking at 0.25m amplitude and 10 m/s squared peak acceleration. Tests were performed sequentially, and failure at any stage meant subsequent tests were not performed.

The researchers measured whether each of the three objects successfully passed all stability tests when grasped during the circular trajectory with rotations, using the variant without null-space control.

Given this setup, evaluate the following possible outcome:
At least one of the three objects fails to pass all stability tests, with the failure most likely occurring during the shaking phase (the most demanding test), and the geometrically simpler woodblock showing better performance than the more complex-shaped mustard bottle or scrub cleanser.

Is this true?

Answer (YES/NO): NO